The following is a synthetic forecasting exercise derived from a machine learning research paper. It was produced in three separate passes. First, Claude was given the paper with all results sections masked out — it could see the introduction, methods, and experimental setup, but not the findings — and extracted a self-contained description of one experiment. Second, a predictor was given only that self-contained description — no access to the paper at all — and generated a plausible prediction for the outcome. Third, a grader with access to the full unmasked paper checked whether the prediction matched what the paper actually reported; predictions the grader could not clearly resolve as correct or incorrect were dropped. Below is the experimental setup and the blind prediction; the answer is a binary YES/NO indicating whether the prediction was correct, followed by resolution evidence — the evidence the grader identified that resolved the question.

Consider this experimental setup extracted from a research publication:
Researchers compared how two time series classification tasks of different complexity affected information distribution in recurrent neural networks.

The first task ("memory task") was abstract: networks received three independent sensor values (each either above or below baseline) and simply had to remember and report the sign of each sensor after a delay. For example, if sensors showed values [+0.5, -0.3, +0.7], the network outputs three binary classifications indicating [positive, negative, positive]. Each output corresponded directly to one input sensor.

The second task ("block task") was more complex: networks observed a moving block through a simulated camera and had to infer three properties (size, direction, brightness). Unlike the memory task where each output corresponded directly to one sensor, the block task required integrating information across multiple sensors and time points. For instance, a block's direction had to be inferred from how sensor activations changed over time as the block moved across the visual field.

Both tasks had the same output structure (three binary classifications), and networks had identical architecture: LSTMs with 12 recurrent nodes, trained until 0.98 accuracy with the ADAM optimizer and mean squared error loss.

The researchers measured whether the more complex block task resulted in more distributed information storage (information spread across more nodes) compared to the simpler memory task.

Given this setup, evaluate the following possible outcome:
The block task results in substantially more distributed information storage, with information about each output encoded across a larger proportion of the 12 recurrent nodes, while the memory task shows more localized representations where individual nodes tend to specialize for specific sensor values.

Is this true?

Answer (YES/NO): NO